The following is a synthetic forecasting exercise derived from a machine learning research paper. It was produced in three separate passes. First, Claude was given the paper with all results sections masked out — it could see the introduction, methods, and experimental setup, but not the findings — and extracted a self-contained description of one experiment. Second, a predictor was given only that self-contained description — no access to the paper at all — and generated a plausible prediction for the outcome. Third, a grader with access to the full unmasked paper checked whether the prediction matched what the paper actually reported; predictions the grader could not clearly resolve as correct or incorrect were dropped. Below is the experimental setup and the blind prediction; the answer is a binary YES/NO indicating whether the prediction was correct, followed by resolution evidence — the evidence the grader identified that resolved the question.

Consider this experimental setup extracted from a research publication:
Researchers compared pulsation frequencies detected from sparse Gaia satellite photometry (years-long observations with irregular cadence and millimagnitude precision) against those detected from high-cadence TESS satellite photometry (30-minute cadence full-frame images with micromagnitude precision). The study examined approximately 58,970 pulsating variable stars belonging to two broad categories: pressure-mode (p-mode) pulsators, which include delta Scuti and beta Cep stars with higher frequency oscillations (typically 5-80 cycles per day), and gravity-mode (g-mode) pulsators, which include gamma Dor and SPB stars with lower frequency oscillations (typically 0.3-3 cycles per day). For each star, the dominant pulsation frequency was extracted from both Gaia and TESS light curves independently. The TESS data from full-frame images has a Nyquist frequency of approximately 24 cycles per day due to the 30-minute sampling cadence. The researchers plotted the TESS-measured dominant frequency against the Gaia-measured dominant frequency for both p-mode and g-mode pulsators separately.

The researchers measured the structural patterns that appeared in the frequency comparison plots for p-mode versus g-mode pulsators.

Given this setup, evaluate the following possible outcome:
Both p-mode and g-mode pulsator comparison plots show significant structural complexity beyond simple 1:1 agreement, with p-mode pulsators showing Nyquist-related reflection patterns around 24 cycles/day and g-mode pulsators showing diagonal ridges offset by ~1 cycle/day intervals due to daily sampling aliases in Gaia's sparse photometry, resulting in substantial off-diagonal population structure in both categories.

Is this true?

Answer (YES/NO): NO